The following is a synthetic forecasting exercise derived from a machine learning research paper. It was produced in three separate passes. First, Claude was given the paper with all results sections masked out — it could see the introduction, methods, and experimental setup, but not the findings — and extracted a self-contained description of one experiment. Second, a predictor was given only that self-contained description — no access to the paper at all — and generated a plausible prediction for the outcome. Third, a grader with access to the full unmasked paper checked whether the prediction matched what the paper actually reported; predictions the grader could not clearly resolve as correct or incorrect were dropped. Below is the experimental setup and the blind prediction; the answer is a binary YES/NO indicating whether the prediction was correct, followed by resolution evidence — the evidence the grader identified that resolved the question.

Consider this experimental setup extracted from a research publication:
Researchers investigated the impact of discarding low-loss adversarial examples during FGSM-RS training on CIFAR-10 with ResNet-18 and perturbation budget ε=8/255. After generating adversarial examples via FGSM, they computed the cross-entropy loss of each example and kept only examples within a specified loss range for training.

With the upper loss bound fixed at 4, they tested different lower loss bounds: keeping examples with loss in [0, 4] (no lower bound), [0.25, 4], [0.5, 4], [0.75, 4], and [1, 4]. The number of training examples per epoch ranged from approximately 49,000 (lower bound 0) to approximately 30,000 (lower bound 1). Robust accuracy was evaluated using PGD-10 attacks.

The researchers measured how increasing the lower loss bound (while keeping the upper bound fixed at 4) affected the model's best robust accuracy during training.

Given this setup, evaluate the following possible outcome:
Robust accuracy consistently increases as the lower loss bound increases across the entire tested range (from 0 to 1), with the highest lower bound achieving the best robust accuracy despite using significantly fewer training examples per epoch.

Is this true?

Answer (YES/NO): NO